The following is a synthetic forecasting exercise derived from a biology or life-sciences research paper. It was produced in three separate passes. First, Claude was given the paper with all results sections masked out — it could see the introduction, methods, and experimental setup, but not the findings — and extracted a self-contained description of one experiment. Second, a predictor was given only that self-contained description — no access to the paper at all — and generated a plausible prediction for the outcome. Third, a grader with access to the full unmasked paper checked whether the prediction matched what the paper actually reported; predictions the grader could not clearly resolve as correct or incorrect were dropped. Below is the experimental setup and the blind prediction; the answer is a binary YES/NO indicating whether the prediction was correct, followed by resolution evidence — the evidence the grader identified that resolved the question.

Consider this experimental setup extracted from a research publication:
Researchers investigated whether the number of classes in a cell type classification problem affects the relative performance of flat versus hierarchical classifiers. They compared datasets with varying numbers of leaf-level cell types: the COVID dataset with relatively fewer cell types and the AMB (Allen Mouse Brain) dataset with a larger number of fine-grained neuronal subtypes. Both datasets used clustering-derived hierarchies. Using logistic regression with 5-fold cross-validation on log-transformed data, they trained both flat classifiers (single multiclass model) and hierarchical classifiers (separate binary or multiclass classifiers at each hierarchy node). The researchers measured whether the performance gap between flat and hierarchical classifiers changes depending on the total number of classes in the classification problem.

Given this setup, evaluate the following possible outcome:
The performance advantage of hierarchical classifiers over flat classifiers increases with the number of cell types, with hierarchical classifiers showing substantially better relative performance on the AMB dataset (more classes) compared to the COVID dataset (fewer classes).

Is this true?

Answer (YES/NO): NO